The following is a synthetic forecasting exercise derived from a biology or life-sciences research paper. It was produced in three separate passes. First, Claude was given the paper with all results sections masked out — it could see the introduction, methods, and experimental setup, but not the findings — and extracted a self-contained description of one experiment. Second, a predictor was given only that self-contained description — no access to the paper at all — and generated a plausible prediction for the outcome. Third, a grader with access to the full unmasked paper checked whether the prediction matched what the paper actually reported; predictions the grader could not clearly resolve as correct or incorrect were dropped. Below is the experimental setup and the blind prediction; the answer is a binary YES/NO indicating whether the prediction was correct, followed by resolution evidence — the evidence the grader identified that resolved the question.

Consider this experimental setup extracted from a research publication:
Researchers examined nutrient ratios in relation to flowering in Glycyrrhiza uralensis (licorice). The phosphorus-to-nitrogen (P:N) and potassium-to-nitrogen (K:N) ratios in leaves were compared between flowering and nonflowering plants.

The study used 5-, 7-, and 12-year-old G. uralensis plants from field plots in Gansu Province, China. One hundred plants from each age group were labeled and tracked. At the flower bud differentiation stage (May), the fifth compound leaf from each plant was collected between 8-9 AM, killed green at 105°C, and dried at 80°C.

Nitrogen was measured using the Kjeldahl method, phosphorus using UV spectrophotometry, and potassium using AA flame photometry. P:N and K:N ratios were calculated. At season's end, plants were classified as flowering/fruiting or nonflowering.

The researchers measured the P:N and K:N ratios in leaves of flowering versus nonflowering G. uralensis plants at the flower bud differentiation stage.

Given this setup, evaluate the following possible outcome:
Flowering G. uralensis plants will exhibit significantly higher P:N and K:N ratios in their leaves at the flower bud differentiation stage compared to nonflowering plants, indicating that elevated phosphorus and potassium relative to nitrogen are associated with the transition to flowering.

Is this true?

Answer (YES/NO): YES